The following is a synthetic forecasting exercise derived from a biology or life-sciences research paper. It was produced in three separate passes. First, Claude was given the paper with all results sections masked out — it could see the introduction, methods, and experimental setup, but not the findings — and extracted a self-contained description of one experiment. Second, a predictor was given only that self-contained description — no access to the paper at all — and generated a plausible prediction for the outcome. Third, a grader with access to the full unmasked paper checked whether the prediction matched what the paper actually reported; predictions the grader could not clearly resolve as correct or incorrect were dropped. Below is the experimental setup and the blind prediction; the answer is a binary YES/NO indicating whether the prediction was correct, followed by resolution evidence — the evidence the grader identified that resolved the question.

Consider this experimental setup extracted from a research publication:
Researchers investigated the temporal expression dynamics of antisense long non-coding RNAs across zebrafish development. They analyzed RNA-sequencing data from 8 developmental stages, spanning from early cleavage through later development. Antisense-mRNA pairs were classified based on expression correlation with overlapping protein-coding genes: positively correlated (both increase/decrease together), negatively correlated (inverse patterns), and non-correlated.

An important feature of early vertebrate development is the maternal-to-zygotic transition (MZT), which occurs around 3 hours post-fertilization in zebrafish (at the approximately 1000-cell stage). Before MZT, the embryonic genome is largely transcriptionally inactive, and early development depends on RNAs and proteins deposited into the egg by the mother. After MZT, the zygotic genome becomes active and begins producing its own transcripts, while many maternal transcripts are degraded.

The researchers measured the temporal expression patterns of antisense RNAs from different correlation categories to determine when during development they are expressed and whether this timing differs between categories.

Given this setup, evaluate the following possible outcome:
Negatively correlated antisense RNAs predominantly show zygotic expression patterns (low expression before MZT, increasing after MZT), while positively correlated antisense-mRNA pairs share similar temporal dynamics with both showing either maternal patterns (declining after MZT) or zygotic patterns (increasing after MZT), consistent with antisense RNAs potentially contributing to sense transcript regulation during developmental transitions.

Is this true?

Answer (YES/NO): NO